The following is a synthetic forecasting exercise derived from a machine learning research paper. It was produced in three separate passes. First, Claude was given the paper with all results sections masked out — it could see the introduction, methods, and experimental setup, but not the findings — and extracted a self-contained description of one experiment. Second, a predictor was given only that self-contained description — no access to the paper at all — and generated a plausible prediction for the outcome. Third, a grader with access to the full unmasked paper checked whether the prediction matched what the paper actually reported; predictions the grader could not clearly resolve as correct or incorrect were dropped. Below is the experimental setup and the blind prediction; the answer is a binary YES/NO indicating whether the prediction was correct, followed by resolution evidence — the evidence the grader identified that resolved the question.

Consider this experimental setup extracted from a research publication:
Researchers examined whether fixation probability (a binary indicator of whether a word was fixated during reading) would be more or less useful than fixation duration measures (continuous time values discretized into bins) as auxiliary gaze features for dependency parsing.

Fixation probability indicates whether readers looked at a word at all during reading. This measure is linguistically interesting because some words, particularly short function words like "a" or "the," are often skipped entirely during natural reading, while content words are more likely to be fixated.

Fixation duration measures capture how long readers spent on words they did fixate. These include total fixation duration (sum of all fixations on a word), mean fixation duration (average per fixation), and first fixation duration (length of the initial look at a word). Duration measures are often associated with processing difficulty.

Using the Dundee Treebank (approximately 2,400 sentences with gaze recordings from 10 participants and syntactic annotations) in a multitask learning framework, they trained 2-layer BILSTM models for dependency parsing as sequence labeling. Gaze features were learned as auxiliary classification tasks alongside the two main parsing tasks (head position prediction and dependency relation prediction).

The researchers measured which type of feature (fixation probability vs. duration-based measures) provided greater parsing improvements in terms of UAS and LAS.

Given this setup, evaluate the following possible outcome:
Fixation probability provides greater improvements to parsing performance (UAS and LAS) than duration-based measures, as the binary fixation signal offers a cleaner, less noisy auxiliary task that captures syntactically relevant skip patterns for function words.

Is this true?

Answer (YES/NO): NO